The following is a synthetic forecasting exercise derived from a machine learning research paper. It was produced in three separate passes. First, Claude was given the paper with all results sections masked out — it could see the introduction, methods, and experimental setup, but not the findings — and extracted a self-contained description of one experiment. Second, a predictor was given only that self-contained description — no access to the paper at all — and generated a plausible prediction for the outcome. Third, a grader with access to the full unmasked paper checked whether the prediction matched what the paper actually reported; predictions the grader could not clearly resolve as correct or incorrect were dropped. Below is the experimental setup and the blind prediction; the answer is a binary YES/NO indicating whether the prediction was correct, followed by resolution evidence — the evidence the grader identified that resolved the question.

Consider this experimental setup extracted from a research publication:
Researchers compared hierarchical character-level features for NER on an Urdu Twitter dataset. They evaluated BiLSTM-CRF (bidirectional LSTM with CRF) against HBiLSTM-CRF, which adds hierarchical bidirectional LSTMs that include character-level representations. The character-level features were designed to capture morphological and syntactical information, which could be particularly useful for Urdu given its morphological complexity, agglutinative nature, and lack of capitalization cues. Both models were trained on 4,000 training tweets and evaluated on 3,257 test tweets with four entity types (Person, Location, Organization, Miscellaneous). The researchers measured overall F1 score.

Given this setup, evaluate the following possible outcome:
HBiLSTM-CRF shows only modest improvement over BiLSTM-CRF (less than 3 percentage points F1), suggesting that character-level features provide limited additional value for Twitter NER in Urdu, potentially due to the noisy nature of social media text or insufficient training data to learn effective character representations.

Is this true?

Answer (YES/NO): YES